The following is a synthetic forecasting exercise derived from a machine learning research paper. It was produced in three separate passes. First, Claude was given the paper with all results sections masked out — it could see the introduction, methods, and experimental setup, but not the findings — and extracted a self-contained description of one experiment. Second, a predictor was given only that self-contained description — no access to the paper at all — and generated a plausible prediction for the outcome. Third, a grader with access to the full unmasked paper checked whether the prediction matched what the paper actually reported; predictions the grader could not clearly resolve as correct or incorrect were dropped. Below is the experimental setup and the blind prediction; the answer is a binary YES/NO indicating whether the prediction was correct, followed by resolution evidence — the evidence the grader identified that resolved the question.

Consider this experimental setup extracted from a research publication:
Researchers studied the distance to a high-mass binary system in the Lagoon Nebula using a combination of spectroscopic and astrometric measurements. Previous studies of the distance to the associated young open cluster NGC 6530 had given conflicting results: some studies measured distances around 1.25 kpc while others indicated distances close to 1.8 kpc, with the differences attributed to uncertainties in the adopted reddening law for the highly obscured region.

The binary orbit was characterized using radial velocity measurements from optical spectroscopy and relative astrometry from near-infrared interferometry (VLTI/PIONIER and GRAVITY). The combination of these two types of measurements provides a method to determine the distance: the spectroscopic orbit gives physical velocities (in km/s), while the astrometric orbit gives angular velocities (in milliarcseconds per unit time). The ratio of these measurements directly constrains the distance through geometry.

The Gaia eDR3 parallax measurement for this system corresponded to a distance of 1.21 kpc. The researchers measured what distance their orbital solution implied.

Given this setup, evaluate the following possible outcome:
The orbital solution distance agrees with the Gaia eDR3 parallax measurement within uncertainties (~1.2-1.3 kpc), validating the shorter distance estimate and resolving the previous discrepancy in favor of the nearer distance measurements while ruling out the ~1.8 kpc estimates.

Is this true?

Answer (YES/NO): YES